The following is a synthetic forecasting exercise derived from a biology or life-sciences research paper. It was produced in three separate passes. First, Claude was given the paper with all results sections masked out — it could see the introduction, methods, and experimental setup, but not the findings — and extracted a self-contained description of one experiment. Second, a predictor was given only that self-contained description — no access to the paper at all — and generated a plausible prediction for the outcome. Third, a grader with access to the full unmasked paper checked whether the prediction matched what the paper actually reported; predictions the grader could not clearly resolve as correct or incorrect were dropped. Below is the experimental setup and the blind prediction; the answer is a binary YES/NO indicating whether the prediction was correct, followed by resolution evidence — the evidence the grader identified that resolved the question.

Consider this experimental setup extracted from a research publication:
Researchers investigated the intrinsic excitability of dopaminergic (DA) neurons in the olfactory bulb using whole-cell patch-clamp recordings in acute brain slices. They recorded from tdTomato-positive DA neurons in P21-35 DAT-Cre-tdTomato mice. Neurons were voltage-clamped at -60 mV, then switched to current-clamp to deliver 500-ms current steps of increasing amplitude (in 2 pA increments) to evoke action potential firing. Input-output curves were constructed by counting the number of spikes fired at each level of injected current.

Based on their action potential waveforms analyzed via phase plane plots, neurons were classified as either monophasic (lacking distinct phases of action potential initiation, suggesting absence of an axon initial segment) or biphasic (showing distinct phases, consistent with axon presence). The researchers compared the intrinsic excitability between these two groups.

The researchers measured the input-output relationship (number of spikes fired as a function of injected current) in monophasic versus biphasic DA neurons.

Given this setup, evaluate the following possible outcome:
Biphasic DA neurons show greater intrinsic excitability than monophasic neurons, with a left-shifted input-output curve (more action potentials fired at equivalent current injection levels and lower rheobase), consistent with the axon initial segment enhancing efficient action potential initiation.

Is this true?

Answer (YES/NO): YES